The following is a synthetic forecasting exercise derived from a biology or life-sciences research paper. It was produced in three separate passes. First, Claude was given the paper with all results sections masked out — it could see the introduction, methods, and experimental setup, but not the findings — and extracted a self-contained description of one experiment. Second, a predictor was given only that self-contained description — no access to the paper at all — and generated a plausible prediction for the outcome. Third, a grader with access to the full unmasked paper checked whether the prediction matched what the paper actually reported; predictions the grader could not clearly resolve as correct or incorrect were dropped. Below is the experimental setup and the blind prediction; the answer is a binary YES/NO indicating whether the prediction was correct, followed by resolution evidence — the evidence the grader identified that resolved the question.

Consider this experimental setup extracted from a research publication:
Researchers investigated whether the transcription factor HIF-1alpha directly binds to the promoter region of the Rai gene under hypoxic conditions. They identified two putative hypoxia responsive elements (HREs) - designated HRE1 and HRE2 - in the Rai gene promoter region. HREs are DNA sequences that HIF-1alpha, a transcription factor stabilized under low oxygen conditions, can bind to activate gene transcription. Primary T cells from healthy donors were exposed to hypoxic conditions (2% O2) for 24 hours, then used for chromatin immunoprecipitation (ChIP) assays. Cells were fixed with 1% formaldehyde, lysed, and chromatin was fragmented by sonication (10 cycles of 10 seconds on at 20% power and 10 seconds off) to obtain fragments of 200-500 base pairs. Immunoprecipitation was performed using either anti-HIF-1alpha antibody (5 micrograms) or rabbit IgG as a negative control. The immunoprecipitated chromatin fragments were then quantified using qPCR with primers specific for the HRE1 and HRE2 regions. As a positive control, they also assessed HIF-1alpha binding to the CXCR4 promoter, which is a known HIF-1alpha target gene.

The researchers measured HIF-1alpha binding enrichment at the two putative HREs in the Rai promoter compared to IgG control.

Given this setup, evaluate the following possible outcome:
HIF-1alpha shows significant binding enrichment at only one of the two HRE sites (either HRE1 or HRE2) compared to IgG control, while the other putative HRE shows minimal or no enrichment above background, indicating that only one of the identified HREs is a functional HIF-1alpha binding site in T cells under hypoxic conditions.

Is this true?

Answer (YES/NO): NO